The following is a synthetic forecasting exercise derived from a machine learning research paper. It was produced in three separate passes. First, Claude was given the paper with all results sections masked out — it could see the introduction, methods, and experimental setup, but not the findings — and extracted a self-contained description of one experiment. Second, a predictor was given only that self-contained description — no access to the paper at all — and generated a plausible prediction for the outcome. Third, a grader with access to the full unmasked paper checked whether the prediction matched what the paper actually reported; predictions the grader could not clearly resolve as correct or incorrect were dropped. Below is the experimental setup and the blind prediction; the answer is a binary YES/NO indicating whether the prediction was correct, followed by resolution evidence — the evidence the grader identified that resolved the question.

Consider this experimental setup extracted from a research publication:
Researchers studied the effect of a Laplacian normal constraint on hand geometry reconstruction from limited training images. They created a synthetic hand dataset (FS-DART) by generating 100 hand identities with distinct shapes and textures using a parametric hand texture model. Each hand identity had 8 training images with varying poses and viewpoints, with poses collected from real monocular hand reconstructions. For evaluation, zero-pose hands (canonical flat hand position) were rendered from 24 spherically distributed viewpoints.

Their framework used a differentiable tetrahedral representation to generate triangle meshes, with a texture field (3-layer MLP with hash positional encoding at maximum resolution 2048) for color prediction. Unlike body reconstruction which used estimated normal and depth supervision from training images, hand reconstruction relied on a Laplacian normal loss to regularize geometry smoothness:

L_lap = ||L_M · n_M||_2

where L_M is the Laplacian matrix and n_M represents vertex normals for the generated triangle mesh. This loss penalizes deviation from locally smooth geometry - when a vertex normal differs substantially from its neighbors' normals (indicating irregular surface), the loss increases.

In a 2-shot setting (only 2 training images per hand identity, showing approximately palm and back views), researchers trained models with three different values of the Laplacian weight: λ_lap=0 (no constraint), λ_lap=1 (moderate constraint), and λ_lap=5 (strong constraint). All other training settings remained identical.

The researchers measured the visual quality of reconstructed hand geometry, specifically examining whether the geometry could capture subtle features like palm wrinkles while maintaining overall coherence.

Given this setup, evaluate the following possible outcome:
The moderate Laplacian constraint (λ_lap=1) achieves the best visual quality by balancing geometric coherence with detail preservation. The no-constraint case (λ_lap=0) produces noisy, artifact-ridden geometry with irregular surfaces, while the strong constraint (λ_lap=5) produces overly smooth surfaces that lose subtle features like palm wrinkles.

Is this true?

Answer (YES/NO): YES